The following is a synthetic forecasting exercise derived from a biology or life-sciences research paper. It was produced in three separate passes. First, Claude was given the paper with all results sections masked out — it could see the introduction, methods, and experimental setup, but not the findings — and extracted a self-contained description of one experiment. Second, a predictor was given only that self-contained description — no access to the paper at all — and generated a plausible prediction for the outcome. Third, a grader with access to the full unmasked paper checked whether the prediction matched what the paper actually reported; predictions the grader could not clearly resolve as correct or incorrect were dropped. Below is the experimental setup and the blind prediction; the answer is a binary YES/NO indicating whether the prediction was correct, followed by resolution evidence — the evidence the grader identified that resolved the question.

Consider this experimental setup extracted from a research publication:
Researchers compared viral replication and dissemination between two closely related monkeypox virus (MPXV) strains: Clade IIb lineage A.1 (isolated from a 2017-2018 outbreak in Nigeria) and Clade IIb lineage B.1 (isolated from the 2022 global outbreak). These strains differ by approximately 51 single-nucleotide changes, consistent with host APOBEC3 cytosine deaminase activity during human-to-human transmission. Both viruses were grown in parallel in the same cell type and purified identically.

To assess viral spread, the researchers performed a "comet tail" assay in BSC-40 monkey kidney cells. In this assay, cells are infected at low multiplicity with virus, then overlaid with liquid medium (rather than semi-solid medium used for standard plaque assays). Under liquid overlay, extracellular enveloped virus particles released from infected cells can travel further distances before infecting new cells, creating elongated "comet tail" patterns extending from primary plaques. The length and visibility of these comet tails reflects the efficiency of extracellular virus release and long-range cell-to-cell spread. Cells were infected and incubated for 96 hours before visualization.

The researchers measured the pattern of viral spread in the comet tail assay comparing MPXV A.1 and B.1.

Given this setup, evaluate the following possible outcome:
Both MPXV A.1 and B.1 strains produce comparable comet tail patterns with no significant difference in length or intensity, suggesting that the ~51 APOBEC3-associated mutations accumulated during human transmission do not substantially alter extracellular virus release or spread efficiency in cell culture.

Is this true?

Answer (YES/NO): NO